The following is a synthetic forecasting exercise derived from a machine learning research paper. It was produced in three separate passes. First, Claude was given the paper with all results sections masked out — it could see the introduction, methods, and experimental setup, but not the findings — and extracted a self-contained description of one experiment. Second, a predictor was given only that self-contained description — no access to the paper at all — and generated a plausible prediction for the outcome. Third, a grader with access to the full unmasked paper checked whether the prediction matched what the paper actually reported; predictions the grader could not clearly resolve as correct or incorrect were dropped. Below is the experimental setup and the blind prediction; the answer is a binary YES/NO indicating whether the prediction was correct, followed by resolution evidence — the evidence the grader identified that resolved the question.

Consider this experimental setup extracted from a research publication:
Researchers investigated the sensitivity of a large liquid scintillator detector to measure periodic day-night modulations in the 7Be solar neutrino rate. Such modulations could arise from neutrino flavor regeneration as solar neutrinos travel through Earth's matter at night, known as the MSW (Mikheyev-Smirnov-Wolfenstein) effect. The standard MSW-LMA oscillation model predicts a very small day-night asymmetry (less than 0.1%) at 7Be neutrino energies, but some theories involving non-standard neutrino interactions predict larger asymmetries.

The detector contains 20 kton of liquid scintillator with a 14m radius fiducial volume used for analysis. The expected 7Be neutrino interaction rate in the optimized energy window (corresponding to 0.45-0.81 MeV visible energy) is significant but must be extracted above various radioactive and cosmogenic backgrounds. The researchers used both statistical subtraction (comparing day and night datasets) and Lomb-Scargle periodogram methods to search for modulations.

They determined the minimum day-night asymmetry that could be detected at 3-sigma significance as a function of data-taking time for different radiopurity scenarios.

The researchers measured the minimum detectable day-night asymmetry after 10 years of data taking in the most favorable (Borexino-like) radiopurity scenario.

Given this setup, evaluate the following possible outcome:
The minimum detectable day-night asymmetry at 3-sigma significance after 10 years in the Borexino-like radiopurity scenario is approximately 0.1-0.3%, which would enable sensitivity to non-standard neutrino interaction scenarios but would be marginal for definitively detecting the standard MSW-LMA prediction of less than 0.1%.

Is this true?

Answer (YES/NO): NO